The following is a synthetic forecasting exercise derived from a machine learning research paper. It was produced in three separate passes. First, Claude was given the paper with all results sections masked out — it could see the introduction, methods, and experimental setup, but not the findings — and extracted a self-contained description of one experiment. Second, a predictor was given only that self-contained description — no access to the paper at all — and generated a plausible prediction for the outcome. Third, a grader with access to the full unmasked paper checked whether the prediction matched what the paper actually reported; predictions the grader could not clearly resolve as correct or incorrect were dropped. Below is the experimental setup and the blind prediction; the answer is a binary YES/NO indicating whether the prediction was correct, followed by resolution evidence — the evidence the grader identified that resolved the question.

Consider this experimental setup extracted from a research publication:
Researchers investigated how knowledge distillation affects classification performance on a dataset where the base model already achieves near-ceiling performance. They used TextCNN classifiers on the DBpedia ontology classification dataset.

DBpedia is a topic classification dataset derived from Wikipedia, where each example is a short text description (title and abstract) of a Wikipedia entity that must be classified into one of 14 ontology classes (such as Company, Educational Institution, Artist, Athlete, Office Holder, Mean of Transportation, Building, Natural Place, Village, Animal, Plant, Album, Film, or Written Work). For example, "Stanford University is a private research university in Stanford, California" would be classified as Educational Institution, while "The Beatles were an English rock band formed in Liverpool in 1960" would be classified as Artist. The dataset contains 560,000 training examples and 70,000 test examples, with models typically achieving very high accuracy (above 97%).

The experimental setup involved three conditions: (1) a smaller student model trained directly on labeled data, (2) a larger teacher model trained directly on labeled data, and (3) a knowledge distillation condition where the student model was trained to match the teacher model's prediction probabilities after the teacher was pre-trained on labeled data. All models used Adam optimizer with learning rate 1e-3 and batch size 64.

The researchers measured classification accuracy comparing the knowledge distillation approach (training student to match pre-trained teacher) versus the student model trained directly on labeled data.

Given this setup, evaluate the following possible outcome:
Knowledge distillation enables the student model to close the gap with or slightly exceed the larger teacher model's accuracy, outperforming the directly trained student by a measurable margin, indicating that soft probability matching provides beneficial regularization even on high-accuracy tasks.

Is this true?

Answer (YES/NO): NO